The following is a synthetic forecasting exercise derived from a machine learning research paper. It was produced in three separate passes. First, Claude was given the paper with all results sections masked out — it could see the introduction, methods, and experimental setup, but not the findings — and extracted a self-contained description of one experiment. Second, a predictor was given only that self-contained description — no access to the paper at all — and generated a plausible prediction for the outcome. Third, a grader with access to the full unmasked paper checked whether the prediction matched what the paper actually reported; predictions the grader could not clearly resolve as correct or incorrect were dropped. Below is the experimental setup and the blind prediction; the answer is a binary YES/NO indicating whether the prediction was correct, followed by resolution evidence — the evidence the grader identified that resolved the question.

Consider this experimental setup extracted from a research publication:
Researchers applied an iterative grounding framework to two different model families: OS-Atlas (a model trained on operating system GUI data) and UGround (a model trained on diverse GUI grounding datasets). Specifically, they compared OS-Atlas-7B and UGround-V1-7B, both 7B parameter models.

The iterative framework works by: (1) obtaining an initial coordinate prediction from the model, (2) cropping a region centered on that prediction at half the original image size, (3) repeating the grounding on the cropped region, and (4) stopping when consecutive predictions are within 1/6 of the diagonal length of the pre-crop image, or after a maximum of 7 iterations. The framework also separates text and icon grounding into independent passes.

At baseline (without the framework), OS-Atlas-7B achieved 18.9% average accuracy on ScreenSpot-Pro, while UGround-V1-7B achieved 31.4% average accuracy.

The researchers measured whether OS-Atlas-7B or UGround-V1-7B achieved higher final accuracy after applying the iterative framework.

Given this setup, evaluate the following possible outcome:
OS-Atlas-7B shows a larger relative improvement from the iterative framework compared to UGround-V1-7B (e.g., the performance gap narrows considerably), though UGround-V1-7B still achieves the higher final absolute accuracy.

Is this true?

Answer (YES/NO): NO